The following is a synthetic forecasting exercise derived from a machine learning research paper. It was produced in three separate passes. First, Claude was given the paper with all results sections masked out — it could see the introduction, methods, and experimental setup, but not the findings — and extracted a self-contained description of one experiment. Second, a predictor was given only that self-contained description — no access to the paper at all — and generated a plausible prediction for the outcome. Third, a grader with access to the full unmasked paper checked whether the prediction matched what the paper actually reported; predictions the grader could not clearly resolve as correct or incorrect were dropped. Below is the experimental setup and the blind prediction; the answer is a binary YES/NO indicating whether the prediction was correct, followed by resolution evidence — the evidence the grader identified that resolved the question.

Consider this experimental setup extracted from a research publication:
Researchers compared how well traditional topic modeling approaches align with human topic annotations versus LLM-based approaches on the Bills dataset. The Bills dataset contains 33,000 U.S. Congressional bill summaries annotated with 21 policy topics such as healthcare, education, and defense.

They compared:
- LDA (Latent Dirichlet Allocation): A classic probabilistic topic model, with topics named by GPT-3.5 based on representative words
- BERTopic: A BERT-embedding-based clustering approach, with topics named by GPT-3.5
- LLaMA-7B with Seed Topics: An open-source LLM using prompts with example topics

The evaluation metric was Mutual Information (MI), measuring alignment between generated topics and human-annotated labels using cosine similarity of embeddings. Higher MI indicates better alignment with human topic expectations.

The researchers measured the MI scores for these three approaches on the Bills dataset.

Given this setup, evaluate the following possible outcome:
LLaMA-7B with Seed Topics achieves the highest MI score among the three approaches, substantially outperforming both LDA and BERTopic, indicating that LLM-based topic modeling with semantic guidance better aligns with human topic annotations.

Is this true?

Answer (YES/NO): YES